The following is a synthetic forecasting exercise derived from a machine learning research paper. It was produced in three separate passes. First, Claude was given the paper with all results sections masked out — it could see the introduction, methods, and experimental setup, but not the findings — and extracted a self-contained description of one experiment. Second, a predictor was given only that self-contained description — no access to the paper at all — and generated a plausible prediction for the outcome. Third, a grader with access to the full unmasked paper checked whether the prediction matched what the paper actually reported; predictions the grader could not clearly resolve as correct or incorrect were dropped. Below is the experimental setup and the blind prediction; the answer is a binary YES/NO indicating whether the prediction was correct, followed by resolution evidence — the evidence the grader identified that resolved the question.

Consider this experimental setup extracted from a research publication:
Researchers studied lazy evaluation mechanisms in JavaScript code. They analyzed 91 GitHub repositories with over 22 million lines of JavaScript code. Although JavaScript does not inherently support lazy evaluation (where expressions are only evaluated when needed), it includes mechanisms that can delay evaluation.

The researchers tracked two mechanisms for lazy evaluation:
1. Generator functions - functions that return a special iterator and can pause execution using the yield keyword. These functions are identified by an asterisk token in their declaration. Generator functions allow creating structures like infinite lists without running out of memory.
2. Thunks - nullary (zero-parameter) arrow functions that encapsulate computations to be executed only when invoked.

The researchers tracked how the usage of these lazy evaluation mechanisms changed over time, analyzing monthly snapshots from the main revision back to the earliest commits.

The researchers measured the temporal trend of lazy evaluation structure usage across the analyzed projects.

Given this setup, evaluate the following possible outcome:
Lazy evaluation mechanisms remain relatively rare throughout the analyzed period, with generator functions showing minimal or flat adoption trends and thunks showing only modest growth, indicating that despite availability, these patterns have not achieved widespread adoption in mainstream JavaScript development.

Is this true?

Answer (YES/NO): NO